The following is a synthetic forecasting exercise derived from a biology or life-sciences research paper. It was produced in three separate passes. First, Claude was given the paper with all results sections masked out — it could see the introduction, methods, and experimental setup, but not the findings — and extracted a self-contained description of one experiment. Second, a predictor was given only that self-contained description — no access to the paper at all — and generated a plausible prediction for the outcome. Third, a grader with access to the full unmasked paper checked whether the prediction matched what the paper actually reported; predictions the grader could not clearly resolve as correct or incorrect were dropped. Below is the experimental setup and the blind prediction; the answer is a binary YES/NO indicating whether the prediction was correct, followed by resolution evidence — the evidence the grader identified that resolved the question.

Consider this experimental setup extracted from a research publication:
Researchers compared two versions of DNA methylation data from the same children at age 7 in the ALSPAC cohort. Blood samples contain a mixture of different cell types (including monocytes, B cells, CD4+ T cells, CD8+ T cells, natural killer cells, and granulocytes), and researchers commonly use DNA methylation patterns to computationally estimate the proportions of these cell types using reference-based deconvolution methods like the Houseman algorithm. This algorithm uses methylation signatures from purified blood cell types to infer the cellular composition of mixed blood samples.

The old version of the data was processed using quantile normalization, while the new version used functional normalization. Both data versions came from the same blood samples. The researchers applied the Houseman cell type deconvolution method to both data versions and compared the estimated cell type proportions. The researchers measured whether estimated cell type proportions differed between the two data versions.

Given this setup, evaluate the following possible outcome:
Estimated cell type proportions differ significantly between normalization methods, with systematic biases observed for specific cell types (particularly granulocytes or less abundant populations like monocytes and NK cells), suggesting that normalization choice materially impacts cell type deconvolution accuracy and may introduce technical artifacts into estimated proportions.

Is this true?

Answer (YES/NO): NO